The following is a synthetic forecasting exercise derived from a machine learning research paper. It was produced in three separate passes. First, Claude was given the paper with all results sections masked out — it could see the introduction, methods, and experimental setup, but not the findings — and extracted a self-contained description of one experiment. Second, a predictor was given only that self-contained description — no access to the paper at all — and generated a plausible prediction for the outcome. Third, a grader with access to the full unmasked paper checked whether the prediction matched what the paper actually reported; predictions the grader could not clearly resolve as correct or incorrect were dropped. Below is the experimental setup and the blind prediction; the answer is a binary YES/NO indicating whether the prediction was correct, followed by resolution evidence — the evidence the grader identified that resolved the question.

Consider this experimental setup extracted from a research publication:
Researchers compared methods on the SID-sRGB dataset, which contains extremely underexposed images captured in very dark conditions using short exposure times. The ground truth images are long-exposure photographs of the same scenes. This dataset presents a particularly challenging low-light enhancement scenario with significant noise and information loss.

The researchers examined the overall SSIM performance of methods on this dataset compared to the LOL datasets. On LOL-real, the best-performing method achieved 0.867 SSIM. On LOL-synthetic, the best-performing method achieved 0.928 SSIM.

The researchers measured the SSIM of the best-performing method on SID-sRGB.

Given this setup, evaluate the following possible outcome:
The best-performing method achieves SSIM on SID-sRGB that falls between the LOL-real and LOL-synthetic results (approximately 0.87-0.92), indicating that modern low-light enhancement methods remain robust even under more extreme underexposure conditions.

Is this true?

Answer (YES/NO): NO